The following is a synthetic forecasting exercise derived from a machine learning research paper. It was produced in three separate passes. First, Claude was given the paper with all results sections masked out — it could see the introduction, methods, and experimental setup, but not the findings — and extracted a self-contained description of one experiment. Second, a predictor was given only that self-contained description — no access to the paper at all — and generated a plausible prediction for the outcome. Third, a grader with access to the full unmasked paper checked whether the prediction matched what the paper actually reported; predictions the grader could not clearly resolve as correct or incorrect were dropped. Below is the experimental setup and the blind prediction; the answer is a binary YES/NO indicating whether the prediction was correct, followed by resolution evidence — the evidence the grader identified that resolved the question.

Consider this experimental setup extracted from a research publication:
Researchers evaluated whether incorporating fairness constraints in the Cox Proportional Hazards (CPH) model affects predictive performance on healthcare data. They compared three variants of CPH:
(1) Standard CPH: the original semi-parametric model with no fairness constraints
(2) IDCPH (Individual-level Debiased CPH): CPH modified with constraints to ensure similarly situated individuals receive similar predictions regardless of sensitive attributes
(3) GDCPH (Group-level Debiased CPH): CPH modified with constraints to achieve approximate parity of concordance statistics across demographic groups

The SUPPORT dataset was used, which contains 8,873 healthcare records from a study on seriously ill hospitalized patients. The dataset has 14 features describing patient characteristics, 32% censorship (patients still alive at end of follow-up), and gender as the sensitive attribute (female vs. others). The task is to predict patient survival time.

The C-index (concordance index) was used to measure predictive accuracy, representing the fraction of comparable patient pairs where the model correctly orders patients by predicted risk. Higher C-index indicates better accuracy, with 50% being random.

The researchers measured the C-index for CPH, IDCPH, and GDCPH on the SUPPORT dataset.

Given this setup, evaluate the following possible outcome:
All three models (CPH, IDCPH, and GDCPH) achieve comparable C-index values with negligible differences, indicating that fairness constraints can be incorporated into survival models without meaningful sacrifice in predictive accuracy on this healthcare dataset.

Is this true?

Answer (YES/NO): NO